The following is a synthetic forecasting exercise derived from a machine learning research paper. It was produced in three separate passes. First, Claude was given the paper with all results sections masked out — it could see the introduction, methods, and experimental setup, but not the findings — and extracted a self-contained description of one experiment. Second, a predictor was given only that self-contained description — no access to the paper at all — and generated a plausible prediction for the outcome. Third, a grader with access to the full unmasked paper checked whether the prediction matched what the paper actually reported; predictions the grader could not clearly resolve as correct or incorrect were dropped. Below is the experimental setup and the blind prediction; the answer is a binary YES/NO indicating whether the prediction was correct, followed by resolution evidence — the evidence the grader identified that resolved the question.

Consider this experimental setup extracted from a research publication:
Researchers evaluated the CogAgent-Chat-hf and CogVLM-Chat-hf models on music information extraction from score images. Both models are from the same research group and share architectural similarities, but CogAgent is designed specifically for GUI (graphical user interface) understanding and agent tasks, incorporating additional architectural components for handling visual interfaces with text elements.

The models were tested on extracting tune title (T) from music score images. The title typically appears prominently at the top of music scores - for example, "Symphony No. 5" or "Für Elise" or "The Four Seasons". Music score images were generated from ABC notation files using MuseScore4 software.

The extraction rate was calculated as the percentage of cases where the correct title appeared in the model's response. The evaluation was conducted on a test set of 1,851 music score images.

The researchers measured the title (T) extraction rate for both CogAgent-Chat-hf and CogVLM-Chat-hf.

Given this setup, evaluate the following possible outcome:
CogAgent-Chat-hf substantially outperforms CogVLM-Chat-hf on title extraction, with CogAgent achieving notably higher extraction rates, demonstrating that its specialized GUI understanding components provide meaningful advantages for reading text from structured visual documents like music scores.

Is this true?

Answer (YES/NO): YES